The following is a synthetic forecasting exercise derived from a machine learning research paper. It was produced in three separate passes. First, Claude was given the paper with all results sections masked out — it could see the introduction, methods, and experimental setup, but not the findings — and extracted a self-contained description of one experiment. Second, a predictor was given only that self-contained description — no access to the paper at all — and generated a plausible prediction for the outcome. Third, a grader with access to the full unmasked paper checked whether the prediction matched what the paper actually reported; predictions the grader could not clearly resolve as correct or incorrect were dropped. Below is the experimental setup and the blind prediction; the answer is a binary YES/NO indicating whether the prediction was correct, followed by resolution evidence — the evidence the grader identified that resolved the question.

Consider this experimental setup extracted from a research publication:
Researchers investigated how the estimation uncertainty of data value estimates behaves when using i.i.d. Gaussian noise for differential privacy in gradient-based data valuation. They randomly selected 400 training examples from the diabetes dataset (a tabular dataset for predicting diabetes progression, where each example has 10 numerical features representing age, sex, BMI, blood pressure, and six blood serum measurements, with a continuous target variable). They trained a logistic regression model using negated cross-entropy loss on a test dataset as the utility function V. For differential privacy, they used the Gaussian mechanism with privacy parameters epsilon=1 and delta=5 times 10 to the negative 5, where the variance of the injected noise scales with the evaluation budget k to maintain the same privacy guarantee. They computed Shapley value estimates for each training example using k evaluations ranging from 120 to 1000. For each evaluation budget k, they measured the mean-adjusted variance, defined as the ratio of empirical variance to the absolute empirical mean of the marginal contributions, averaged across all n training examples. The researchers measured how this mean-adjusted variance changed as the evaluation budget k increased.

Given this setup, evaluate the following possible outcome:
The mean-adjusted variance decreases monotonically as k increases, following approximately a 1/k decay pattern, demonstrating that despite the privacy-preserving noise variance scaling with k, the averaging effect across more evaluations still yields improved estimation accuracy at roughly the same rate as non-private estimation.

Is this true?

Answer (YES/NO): NO